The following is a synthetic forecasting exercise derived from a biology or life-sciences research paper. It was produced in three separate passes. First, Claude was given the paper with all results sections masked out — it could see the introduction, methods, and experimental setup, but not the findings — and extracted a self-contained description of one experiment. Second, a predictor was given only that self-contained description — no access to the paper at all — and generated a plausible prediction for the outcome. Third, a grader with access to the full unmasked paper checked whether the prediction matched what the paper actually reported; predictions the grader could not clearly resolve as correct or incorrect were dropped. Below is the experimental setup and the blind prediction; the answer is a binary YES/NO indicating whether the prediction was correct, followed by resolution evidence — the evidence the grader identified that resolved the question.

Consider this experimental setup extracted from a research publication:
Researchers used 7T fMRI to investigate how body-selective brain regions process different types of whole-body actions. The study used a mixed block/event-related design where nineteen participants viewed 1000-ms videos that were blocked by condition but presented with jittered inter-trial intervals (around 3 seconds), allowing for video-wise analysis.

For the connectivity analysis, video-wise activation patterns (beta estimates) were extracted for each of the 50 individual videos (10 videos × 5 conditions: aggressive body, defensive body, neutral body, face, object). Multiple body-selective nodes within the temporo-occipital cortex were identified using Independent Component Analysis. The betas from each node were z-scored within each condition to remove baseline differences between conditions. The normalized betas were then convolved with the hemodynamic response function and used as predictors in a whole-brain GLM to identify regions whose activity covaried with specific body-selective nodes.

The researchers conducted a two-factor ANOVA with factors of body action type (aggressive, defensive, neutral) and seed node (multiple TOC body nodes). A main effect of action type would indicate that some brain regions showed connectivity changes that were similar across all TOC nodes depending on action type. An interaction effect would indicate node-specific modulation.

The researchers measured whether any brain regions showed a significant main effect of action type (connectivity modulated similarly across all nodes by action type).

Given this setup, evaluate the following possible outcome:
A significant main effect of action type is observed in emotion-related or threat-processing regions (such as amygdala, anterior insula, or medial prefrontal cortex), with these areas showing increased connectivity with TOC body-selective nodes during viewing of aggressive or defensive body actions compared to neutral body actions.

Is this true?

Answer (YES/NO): NO